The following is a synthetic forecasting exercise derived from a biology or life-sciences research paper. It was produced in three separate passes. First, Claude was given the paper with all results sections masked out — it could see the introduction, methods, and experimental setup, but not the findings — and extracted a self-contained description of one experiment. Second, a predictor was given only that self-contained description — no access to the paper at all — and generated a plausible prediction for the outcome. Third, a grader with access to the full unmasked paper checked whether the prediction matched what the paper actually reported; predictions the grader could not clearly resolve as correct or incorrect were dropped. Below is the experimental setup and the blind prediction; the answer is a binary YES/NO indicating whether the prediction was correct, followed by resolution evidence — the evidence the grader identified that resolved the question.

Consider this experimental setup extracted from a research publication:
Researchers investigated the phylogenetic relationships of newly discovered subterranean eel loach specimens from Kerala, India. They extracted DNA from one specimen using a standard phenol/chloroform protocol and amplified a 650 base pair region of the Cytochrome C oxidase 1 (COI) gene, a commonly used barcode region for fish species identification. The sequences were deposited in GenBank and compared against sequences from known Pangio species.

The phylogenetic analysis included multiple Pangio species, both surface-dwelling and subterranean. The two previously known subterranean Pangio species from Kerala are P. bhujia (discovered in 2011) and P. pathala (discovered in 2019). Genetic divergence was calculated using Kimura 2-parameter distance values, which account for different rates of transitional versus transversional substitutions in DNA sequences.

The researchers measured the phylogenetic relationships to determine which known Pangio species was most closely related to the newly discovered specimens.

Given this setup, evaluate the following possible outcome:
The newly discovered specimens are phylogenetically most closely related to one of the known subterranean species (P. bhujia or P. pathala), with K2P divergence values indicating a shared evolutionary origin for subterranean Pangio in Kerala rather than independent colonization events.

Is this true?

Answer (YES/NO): YES